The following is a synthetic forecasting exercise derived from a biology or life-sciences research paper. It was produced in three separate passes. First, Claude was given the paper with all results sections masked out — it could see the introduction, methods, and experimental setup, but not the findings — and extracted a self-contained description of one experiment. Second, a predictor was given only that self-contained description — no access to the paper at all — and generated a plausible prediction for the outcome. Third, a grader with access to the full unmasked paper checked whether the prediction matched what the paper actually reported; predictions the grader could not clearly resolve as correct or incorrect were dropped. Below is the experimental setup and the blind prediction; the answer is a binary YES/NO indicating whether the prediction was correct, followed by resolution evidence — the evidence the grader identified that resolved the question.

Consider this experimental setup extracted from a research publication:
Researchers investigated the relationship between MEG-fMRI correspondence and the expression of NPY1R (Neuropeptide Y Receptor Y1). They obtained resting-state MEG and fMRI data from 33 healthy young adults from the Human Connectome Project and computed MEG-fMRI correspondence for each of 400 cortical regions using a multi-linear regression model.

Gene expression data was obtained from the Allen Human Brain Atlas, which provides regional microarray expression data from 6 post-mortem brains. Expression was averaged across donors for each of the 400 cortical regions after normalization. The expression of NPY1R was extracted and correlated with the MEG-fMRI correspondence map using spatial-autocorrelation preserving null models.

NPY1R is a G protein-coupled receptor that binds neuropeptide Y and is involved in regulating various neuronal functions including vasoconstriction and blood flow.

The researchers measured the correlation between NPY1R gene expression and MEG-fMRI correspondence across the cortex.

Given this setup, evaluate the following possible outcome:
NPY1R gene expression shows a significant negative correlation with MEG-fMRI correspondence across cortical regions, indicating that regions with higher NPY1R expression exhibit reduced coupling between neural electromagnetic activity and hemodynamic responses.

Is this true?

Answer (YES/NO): YES